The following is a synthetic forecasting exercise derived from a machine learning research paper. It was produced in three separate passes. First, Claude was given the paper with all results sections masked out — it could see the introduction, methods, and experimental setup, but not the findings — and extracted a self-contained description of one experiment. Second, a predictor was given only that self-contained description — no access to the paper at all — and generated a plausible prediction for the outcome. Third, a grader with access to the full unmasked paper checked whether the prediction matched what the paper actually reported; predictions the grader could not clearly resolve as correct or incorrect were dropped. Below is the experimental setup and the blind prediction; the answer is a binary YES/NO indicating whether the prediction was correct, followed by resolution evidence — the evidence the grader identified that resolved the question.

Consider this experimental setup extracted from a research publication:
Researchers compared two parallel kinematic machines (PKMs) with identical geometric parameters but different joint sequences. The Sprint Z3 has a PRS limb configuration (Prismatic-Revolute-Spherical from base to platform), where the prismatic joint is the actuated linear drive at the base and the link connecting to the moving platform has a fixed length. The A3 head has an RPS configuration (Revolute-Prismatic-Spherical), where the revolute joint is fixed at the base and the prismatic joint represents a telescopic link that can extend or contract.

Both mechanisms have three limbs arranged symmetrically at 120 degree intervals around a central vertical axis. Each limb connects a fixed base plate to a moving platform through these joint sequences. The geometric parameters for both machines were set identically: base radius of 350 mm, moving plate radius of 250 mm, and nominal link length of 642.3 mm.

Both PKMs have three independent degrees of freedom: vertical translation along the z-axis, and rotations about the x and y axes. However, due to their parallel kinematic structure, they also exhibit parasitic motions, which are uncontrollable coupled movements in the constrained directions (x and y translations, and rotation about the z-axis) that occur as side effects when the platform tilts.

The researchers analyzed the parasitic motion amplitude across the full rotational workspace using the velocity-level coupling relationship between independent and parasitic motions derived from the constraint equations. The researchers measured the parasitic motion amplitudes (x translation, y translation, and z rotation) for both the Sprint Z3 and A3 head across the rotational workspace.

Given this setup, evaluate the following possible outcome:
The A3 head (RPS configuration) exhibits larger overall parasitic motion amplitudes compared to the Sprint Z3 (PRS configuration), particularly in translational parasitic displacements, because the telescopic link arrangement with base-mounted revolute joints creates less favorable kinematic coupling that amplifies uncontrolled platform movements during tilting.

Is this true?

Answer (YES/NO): NO